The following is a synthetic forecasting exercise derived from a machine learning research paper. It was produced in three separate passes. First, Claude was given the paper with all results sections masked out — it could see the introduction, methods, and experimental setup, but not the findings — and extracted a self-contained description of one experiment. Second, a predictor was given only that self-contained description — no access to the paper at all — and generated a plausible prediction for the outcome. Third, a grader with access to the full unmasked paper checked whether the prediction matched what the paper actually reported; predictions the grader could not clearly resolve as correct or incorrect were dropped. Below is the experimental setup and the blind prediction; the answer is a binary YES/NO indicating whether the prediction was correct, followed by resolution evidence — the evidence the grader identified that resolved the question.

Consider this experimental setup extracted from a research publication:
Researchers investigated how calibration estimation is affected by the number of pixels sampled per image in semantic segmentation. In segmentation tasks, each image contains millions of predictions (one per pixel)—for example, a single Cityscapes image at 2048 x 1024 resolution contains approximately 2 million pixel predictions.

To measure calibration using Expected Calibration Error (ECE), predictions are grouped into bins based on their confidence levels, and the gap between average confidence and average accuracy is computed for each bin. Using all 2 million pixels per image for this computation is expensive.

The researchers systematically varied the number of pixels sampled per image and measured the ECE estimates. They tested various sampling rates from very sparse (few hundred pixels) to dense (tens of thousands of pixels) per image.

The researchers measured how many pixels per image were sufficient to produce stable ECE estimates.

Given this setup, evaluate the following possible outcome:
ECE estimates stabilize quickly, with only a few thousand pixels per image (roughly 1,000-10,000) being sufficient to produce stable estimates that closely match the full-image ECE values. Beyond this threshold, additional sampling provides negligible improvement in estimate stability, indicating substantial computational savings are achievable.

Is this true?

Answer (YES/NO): NO